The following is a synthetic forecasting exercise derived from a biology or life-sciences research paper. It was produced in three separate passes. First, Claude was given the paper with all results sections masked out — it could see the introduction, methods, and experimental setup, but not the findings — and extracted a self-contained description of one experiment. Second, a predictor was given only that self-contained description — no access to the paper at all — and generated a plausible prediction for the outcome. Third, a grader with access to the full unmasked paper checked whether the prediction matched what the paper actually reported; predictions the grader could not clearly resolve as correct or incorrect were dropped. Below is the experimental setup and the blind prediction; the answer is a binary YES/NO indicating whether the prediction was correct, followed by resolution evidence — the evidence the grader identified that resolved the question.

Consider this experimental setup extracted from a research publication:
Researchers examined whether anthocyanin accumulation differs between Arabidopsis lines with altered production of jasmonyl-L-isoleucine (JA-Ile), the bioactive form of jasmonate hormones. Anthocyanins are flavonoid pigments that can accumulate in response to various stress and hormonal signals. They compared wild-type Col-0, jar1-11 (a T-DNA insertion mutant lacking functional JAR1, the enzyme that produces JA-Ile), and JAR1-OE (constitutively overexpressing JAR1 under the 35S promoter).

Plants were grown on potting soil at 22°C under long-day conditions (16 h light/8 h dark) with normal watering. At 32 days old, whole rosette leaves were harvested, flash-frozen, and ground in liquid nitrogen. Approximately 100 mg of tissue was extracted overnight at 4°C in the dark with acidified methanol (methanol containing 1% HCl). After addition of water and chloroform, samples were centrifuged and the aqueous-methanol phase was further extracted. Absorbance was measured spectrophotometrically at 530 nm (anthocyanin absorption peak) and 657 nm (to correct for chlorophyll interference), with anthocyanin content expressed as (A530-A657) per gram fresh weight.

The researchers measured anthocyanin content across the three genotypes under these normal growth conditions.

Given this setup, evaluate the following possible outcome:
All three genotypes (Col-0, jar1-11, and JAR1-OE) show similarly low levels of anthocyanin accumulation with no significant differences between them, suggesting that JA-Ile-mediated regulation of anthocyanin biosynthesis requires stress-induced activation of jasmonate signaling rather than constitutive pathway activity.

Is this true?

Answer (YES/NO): NO